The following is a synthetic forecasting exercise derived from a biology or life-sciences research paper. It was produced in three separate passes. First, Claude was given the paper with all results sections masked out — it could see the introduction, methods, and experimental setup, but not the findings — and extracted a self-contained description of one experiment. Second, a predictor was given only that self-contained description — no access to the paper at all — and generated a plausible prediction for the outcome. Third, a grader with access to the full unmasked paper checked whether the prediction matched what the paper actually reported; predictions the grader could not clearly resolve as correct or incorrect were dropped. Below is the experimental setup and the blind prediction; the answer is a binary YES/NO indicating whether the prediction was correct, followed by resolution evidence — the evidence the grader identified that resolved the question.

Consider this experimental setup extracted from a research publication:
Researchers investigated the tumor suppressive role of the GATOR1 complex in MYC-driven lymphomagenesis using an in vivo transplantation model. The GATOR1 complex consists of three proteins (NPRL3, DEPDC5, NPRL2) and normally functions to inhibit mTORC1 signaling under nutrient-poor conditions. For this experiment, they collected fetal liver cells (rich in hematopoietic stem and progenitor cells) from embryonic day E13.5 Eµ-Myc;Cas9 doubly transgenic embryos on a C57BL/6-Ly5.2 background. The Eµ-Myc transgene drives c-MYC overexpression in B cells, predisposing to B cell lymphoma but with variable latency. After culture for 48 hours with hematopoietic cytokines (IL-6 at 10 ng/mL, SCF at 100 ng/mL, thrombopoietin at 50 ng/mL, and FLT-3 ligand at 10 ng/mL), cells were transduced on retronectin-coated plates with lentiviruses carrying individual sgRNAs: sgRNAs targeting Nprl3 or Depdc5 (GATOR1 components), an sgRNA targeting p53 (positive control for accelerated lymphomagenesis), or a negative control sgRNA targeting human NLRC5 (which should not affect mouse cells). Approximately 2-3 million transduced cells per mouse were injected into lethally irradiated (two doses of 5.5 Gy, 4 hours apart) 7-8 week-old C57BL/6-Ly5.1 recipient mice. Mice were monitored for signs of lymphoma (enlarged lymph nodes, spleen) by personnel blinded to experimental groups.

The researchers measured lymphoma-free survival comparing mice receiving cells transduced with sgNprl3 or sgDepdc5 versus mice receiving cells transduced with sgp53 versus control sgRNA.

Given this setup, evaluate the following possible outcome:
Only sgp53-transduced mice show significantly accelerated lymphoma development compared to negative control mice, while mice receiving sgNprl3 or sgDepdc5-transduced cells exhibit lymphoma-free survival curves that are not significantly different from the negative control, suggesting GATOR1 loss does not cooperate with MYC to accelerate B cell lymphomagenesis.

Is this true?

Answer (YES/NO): NO